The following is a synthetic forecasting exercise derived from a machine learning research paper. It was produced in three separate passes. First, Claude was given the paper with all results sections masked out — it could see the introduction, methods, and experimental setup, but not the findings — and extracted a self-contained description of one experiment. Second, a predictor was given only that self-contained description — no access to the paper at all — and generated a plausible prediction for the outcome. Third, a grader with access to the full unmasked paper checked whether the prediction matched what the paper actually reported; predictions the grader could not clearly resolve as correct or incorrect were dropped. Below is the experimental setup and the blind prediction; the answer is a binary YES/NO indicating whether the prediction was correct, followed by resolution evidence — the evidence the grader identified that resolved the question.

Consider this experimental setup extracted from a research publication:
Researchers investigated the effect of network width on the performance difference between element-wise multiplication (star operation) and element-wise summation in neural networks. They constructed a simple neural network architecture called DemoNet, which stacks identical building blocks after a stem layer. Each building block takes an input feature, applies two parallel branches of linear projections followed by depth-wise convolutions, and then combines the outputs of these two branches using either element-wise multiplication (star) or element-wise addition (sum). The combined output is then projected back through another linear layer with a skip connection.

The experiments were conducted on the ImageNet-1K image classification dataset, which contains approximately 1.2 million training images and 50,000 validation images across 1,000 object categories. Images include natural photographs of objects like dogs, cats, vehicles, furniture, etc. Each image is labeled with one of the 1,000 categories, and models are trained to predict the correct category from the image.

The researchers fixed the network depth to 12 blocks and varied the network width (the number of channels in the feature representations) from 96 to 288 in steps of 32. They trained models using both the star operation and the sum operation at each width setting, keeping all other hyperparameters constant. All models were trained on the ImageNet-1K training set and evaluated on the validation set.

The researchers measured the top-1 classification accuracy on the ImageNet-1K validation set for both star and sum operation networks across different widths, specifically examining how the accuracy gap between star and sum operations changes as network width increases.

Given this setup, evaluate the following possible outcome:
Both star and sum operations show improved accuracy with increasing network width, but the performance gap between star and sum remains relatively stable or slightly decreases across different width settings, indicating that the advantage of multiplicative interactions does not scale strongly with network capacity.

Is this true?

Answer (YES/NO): YES